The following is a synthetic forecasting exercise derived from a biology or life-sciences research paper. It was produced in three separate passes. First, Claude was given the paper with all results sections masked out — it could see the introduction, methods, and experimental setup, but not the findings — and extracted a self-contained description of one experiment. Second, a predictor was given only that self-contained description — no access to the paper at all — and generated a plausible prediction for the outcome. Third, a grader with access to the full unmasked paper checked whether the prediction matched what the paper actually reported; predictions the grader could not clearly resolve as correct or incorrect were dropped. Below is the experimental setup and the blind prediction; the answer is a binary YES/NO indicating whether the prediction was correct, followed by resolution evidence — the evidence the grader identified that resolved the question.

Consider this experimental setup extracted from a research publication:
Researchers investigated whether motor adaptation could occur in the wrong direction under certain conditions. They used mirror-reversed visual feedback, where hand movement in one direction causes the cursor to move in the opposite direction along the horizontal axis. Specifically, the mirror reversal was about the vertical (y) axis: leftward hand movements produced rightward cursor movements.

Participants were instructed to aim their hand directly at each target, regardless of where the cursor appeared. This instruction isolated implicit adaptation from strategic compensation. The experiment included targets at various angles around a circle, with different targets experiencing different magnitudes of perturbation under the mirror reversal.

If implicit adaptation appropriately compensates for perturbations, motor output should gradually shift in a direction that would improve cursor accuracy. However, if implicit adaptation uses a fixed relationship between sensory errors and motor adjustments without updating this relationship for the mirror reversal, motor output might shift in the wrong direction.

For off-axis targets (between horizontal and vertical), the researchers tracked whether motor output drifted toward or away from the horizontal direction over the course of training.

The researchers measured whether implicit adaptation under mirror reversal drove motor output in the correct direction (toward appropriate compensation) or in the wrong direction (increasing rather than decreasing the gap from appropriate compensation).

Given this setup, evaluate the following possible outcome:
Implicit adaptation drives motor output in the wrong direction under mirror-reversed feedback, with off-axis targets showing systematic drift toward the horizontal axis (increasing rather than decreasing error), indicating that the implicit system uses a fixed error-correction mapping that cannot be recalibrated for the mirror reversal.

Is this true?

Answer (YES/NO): YES